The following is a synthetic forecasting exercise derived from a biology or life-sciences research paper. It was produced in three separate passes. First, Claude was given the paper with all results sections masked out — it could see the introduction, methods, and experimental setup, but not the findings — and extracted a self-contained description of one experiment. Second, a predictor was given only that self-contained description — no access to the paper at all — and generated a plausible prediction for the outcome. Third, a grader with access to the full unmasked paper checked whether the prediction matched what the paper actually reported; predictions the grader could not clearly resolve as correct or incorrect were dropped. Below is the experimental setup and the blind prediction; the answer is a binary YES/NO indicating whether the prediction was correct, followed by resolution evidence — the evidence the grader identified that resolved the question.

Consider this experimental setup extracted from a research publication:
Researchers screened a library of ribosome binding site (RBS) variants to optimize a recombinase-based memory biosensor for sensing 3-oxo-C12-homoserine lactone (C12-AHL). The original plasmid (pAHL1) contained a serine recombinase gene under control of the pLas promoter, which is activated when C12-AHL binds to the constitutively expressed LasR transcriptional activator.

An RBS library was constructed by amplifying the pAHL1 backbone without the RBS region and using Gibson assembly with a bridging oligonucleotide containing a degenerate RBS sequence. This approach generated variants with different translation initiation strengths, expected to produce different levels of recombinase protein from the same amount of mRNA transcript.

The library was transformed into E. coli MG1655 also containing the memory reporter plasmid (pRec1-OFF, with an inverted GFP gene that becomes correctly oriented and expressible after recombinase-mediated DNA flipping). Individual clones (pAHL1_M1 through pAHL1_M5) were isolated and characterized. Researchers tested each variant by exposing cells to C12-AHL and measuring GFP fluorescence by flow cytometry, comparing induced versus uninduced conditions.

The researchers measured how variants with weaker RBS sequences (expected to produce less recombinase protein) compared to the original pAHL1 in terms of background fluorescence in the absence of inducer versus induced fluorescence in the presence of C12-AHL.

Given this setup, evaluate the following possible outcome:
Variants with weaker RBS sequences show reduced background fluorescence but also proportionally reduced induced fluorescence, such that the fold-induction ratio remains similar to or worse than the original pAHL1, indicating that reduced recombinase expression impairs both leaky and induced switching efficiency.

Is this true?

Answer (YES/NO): NO